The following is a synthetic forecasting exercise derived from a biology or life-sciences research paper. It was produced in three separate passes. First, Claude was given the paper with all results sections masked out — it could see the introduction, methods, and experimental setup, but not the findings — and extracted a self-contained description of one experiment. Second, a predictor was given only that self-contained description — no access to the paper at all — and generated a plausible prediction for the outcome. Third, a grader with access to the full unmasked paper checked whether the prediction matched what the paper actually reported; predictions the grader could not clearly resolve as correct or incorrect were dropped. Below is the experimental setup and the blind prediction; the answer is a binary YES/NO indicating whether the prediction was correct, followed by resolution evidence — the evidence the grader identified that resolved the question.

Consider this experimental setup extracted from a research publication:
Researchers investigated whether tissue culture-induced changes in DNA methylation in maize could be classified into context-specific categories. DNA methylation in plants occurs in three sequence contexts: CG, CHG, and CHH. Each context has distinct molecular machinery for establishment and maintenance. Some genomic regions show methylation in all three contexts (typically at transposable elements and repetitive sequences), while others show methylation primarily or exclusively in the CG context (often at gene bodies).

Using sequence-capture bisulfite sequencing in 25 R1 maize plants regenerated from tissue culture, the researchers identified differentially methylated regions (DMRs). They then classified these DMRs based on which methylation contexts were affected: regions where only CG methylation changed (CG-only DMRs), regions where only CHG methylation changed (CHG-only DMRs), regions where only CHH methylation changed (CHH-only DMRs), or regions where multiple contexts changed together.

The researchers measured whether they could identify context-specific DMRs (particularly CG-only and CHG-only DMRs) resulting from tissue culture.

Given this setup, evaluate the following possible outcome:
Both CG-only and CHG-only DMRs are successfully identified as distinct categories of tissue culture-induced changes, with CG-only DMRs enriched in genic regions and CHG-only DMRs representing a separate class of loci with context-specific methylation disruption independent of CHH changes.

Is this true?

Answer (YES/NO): YES